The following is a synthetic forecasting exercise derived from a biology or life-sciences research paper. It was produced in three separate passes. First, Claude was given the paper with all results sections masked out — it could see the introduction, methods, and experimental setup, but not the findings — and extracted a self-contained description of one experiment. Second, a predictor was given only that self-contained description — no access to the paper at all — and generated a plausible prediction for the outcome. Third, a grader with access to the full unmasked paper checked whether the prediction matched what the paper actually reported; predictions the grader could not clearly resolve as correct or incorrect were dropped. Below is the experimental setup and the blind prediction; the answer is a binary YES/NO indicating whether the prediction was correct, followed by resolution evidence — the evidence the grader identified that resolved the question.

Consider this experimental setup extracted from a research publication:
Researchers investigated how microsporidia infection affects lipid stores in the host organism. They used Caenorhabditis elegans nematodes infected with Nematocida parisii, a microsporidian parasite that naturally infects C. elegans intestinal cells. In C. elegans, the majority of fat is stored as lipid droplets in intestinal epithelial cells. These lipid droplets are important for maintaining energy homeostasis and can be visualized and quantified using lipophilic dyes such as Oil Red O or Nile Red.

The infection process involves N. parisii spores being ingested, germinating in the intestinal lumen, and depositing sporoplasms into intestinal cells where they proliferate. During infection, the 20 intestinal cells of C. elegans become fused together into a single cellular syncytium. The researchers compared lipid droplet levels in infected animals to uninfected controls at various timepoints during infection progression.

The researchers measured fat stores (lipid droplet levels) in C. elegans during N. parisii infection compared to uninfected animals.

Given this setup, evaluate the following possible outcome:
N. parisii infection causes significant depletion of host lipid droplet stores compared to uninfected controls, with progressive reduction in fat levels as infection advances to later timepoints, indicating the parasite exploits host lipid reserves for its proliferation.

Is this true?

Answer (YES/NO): NO